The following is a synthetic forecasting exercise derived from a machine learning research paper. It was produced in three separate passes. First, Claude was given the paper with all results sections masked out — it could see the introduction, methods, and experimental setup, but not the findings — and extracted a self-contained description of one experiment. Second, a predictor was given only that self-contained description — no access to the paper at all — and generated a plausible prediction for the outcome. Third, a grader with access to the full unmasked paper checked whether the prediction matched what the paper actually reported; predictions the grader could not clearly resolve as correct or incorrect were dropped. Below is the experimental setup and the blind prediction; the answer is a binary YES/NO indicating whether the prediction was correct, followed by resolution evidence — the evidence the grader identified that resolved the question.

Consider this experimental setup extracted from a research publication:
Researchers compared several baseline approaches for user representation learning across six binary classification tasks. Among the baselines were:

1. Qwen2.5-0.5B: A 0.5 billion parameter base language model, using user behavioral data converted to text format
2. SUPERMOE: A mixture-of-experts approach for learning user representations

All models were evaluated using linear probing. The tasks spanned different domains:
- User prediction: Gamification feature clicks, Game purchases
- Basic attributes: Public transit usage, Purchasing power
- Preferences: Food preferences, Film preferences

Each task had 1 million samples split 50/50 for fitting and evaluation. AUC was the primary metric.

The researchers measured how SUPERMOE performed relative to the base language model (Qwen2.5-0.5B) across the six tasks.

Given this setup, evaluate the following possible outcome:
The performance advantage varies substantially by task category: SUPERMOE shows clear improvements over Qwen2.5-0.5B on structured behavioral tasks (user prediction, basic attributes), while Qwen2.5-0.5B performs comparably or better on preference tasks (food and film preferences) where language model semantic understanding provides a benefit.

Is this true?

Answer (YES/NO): NO